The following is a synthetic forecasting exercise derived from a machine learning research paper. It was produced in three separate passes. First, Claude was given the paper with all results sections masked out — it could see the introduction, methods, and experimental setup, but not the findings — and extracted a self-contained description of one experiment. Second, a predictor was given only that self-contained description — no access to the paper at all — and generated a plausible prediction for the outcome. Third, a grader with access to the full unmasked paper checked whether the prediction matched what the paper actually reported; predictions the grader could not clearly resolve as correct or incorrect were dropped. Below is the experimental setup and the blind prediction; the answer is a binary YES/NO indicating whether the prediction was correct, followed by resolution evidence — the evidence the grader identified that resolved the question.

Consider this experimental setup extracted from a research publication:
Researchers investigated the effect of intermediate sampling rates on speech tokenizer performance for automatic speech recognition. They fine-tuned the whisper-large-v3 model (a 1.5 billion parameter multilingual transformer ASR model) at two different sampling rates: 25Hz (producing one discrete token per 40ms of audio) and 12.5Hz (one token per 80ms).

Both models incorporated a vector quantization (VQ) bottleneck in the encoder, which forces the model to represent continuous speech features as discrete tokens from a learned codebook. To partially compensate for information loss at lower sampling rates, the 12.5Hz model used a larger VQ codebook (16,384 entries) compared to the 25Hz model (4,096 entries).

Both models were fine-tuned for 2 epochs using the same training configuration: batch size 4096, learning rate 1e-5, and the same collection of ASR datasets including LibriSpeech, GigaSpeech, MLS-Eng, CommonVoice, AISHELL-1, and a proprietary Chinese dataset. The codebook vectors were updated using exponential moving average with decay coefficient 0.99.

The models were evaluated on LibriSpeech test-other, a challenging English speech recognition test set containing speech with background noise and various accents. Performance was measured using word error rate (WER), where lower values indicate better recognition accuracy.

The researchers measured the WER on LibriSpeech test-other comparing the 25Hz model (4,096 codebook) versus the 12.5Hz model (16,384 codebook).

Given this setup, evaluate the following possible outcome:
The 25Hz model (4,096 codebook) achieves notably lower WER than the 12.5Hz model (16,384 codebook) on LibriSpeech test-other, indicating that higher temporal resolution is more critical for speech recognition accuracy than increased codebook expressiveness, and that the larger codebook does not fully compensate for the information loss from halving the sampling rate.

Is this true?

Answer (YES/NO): YES